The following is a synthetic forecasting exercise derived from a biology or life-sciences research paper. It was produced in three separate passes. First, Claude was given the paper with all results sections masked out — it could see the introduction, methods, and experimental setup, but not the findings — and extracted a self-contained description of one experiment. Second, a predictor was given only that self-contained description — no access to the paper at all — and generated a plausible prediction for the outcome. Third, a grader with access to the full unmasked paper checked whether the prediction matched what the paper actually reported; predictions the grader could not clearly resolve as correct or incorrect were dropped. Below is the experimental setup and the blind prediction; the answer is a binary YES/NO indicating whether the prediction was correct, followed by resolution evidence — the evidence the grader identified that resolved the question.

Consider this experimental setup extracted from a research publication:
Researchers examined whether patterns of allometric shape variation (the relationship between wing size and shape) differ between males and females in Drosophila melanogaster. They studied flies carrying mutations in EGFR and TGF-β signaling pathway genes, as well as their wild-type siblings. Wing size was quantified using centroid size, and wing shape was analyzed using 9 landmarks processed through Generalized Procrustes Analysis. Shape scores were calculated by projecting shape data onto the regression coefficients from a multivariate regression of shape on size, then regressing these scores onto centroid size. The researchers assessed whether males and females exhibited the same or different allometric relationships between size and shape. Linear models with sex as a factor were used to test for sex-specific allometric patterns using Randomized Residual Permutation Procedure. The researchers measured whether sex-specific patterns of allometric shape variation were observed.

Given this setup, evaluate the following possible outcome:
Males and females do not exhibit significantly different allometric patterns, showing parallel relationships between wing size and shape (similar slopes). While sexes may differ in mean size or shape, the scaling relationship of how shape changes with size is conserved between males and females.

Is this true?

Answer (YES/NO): NO